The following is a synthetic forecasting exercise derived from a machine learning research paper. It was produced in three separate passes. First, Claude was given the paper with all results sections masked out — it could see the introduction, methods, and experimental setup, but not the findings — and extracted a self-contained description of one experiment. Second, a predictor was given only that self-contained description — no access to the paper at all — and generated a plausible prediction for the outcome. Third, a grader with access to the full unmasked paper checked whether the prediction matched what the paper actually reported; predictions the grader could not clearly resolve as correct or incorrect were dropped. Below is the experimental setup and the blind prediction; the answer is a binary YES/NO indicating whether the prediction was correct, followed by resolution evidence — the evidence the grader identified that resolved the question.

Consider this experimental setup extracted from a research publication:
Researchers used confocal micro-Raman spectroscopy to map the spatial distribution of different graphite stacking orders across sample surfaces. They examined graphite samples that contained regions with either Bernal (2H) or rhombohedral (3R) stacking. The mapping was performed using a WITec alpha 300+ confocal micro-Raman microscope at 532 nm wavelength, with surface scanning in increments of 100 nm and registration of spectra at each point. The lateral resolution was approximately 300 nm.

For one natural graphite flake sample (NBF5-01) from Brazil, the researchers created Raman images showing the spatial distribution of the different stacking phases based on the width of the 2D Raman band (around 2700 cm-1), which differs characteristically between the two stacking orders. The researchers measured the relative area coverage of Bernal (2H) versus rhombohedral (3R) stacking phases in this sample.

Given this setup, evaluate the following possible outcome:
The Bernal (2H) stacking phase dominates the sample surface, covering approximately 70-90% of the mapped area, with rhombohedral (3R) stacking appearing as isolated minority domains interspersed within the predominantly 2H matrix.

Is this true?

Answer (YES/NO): NO